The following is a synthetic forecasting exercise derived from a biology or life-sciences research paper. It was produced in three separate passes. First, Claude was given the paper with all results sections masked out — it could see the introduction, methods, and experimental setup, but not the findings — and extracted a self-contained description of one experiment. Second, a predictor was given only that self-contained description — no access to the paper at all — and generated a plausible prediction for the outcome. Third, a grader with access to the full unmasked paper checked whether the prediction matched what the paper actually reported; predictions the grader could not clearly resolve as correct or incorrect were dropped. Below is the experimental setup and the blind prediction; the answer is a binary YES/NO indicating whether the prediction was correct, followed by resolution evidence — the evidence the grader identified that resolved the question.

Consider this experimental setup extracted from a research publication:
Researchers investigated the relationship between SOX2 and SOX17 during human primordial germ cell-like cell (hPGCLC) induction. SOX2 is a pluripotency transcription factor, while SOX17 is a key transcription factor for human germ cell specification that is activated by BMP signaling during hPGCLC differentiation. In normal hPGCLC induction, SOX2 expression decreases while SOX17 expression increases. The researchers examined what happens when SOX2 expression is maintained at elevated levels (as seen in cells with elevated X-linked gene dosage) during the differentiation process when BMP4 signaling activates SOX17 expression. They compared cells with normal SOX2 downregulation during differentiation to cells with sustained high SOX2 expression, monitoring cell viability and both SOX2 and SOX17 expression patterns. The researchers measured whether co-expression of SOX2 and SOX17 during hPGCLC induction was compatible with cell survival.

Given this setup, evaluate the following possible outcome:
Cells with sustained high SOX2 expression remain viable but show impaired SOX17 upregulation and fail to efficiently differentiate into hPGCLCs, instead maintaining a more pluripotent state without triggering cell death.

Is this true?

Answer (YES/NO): NO